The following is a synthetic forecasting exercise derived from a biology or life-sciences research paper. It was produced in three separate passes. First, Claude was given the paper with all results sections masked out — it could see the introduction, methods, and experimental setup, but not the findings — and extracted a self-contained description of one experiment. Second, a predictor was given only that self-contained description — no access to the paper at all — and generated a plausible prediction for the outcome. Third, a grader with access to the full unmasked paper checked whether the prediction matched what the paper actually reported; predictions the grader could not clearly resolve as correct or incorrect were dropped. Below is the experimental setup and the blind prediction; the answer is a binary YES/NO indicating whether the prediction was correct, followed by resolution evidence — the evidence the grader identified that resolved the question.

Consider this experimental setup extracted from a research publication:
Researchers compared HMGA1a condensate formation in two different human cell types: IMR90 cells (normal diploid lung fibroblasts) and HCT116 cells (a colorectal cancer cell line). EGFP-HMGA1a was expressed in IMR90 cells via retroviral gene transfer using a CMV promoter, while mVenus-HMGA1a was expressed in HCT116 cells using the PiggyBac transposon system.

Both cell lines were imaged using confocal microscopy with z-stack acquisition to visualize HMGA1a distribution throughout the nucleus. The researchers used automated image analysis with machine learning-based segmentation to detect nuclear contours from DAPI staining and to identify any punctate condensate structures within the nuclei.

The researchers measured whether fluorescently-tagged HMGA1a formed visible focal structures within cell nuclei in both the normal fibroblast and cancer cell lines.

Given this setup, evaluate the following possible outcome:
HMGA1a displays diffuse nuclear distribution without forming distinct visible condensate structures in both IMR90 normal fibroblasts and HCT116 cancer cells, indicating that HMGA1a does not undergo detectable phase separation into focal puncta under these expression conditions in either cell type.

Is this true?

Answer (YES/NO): NO